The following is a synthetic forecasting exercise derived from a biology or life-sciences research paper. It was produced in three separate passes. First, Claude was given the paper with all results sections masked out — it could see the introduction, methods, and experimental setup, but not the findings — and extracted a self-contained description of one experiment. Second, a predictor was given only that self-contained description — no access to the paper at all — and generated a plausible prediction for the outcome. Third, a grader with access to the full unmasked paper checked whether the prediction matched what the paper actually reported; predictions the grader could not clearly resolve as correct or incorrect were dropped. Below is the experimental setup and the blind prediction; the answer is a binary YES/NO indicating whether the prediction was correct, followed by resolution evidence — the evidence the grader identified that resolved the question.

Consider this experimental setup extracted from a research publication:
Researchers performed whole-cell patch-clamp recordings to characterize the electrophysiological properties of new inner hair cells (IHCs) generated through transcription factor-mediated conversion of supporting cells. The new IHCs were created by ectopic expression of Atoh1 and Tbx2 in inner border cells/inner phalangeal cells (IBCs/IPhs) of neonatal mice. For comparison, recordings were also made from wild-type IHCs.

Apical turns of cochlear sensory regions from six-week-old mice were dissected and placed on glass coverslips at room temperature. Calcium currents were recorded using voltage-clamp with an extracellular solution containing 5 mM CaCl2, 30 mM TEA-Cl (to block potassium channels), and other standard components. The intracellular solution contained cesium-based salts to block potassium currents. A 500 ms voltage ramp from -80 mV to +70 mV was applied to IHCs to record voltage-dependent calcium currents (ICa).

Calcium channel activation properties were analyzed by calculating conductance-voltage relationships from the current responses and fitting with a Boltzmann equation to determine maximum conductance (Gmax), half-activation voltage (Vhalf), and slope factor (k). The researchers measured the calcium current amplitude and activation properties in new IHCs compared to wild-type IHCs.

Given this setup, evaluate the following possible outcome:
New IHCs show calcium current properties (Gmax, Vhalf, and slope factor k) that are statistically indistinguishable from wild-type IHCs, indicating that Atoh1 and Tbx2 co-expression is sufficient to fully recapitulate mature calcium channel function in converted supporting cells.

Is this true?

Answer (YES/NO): NO